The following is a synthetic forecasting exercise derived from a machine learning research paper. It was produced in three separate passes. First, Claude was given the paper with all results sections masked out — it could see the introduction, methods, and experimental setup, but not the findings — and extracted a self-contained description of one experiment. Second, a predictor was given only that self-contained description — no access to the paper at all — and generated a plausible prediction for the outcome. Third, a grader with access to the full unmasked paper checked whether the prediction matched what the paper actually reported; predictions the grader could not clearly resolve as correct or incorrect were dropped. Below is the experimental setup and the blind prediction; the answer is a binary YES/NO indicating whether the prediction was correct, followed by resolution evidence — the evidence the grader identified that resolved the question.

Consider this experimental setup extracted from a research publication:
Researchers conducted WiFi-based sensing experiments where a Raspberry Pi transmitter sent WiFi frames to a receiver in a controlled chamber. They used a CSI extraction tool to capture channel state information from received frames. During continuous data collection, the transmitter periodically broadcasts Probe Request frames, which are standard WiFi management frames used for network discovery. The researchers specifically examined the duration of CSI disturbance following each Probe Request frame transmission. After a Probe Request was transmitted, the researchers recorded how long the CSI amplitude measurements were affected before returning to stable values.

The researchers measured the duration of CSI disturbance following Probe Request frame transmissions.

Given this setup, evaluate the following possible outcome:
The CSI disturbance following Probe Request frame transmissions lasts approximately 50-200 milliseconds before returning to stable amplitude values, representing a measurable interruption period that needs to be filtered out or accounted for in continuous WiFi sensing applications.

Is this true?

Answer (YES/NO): NO